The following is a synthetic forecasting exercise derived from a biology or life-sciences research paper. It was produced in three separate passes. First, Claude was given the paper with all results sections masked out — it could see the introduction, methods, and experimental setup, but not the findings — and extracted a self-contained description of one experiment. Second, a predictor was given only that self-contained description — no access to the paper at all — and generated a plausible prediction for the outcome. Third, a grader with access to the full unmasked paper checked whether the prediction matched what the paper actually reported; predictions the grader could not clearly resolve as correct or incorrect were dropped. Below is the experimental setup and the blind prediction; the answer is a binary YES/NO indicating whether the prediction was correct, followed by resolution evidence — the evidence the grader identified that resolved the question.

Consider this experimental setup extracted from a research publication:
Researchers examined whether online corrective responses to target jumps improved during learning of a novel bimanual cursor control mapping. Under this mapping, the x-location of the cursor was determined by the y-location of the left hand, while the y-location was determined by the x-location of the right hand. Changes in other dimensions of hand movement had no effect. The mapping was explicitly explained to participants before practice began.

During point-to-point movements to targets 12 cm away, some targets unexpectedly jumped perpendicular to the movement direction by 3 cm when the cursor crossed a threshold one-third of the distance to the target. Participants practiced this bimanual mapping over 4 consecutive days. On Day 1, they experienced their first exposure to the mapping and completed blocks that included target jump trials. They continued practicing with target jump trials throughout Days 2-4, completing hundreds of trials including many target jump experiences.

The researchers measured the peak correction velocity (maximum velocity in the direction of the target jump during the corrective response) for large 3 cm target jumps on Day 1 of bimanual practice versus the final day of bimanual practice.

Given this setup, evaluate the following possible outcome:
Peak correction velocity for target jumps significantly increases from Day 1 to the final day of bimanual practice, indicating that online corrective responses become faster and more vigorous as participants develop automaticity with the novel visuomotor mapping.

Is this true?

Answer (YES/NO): YES